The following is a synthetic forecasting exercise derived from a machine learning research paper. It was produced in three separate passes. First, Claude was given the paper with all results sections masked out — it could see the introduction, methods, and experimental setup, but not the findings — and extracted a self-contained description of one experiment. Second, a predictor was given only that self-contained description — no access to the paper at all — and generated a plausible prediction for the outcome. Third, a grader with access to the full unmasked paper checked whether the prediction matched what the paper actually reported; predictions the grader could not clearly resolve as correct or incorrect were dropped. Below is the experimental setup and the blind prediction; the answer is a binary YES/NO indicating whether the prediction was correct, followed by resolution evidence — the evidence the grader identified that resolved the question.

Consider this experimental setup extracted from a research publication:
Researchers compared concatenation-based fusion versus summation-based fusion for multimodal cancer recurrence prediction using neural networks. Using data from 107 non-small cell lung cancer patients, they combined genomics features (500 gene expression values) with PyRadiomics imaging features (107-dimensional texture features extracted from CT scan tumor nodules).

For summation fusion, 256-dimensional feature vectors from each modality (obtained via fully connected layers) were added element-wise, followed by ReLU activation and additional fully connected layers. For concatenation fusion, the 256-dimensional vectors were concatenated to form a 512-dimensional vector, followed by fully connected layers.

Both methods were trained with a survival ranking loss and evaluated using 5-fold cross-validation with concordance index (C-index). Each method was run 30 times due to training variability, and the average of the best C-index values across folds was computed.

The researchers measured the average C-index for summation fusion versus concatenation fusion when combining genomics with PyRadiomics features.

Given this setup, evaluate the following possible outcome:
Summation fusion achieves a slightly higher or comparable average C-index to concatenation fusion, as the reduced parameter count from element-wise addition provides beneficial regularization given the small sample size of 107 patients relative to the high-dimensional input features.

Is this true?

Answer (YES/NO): NO